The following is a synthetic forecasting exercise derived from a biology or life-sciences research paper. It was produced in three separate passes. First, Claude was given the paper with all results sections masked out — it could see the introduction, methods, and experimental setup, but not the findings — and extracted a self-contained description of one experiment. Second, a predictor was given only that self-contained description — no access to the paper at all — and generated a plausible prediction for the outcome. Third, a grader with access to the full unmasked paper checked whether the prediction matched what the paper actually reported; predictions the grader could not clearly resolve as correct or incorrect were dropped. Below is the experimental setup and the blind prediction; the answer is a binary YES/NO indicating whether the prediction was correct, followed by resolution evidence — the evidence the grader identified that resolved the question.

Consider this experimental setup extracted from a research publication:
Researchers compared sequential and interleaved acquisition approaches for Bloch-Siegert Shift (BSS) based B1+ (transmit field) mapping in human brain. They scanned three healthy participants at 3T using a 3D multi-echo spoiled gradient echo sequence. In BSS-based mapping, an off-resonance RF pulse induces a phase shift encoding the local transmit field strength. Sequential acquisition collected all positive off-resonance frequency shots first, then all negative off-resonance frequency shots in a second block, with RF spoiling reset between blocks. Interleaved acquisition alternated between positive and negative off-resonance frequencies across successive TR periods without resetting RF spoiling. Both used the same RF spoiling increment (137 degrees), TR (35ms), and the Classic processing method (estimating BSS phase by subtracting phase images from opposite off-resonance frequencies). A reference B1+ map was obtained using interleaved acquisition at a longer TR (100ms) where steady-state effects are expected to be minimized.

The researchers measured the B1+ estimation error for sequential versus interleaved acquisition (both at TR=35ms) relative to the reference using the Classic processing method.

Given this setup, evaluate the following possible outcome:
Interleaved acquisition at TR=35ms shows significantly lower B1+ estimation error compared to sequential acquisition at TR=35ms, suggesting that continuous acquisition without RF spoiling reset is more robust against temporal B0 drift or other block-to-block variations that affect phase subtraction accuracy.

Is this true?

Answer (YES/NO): YES